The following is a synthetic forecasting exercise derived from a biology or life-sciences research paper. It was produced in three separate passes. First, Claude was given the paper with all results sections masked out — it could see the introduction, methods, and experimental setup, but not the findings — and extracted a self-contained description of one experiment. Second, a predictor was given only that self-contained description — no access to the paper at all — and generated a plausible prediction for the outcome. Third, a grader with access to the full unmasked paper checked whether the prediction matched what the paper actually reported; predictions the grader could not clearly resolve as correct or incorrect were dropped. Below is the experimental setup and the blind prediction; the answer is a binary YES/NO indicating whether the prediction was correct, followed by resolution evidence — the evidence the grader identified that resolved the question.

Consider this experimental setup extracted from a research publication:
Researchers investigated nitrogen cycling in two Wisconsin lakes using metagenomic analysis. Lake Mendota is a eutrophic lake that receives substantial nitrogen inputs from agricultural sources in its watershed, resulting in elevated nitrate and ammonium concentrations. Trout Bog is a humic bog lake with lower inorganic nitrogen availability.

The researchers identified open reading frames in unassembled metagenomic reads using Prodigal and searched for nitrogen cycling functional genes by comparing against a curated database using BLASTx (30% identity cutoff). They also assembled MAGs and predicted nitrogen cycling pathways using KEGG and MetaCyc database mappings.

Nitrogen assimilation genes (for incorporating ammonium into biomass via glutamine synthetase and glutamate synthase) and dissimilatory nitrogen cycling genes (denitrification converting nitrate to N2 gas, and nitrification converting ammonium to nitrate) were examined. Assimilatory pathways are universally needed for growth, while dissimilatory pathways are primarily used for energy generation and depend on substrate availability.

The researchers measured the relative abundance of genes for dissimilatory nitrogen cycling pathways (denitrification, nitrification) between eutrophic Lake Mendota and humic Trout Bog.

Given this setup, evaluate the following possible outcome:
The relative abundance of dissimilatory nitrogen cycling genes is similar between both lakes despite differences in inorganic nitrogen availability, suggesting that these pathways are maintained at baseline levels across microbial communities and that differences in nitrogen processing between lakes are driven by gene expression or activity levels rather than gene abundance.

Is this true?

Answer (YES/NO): NO